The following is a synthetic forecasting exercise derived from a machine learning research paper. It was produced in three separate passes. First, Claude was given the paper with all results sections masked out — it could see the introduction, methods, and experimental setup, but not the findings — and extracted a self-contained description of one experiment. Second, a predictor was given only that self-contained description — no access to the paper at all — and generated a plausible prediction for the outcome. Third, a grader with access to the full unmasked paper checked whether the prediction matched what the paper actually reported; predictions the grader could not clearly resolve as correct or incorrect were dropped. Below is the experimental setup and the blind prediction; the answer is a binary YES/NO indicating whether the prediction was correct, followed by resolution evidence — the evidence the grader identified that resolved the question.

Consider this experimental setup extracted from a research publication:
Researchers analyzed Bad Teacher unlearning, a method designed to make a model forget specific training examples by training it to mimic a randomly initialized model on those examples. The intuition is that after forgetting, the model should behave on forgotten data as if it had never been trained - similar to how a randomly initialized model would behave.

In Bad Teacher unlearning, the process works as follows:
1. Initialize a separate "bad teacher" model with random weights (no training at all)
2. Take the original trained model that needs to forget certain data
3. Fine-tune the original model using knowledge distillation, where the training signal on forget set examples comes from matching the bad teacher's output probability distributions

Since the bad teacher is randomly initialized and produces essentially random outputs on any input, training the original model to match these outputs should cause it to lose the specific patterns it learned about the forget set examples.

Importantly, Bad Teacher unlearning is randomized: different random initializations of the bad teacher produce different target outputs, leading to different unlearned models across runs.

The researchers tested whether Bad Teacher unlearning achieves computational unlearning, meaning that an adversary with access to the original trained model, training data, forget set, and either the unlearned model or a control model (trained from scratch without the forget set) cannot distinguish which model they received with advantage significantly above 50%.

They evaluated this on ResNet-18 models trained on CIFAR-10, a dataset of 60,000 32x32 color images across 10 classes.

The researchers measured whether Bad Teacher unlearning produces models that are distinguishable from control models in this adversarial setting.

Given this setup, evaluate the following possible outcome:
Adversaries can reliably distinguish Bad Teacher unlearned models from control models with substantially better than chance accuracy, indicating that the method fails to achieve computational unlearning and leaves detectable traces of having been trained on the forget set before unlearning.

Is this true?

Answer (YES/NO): YES